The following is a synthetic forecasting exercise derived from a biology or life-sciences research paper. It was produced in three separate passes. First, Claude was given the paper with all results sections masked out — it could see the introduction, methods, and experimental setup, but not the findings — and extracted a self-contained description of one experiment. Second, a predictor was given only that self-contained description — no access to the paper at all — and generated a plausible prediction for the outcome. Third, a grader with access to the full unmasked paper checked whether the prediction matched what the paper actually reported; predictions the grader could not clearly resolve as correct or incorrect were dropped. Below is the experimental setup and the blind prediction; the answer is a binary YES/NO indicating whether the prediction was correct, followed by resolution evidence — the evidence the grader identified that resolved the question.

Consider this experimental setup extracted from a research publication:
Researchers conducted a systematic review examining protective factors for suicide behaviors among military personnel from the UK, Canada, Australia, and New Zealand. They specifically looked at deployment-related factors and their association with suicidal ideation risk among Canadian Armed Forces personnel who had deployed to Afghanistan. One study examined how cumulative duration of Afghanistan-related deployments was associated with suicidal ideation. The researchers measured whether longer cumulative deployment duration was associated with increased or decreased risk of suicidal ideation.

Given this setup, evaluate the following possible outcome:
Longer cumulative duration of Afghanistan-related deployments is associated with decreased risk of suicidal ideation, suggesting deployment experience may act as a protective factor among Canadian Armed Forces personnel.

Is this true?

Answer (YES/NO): YES